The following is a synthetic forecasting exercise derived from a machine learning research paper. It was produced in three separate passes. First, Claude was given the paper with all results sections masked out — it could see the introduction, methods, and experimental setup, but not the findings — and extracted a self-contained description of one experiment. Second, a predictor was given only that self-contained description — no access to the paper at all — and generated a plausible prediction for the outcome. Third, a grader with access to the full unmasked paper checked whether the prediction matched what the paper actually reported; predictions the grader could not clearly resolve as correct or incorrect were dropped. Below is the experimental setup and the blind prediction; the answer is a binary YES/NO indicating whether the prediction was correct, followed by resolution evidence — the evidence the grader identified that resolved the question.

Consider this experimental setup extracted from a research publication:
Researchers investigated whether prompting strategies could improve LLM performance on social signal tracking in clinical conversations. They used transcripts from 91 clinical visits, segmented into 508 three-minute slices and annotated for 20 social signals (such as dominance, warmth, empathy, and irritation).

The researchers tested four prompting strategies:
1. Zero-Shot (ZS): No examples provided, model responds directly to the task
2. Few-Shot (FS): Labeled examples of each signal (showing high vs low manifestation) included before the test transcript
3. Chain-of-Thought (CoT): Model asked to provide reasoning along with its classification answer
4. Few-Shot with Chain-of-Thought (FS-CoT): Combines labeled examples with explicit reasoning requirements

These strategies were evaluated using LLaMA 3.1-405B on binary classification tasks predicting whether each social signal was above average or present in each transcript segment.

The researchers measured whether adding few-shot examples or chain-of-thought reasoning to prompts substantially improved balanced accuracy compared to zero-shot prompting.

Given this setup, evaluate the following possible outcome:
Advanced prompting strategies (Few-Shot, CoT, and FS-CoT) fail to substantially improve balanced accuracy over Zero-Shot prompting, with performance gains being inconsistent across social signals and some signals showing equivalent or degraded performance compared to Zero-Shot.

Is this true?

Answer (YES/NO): NO